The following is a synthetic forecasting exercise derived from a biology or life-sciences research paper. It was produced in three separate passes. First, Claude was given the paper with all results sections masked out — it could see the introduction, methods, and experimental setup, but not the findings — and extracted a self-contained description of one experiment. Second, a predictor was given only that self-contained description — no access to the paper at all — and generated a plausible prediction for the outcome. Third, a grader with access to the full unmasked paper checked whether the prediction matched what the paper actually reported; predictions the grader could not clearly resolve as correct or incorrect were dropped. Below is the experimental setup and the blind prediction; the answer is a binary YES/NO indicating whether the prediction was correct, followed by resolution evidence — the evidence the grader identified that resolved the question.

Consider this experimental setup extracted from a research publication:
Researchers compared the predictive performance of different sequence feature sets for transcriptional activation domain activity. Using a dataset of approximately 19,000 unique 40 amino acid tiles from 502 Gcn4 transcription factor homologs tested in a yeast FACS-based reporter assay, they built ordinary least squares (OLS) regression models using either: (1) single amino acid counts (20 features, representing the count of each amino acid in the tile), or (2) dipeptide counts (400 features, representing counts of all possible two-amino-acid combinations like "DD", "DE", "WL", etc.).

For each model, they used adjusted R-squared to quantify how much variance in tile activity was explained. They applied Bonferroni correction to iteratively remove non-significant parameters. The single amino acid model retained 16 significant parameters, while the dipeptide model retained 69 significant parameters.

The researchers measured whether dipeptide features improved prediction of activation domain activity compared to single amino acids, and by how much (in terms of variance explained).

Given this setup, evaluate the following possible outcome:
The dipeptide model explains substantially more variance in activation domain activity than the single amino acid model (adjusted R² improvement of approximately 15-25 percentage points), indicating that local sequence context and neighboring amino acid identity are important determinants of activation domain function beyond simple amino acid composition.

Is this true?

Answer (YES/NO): NO